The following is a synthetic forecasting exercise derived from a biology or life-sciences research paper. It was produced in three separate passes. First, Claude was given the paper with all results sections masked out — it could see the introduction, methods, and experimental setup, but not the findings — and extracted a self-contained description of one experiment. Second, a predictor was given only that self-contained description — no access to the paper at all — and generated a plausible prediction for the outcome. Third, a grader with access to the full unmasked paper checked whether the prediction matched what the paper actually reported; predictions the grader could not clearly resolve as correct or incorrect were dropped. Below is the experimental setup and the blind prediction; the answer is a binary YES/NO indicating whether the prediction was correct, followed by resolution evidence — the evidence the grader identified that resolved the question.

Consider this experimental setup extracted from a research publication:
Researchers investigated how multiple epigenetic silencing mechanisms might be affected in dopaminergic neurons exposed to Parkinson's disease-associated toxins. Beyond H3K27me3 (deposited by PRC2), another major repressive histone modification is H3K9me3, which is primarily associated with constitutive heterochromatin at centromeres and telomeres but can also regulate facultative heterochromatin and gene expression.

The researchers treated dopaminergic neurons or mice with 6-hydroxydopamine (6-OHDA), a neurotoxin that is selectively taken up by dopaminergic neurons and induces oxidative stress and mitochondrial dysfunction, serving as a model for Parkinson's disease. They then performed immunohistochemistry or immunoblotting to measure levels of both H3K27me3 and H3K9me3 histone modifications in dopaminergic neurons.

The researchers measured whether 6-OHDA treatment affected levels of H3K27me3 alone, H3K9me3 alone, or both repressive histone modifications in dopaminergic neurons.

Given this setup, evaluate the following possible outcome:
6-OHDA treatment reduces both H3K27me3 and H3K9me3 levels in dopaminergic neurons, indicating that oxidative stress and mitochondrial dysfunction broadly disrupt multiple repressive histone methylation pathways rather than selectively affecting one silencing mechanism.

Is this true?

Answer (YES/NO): YES